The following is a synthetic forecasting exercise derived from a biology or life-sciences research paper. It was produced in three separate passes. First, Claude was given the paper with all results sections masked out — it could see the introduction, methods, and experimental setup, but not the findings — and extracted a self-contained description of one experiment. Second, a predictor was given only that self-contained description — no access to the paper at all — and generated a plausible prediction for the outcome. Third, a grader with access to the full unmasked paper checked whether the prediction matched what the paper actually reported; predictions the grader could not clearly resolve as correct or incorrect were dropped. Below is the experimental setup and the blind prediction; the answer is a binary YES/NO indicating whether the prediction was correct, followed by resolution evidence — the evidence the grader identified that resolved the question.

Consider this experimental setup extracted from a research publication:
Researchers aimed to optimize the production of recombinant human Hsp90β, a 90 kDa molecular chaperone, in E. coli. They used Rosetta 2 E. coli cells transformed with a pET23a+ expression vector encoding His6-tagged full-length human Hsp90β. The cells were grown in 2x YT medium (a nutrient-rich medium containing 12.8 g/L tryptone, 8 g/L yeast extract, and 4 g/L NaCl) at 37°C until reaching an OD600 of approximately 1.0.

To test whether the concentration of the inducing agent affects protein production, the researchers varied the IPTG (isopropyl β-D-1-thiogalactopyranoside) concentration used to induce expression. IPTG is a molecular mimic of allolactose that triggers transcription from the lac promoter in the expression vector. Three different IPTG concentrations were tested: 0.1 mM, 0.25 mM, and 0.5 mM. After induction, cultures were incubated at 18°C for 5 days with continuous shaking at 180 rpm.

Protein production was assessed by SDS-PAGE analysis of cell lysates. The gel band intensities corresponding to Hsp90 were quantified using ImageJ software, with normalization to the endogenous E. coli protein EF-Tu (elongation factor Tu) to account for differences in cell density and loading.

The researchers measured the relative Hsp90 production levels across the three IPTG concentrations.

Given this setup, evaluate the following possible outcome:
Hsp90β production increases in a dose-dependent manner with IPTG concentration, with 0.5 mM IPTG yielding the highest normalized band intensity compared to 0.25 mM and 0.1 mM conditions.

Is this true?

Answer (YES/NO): NO